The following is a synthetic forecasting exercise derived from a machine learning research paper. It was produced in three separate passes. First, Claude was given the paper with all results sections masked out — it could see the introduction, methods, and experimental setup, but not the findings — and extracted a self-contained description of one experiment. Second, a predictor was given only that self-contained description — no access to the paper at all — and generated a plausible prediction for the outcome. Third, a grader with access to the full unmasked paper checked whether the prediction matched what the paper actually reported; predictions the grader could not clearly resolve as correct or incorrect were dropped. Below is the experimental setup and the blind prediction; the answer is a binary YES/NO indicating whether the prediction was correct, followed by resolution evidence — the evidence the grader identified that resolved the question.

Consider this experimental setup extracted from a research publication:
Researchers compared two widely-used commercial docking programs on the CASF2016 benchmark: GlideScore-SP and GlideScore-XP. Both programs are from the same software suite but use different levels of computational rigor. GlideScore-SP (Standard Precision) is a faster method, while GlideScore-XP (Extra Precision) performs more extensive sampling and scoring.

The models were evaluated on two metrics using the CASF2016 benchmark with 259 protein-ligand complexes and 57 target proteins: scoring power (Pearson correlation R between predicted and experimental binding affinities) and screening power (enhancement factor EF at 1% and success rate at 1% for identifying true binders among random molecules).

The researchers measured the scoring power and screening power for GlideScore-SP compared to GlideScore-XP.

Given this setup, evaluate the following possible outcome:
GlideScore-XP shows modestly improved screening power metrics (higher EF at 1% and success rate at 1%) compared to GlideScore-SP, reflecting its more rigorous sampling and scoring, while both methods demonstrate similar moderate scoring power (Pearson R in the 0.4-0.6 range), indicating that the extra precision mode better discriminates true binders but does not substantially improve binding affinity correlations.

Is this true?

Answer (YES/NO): NO